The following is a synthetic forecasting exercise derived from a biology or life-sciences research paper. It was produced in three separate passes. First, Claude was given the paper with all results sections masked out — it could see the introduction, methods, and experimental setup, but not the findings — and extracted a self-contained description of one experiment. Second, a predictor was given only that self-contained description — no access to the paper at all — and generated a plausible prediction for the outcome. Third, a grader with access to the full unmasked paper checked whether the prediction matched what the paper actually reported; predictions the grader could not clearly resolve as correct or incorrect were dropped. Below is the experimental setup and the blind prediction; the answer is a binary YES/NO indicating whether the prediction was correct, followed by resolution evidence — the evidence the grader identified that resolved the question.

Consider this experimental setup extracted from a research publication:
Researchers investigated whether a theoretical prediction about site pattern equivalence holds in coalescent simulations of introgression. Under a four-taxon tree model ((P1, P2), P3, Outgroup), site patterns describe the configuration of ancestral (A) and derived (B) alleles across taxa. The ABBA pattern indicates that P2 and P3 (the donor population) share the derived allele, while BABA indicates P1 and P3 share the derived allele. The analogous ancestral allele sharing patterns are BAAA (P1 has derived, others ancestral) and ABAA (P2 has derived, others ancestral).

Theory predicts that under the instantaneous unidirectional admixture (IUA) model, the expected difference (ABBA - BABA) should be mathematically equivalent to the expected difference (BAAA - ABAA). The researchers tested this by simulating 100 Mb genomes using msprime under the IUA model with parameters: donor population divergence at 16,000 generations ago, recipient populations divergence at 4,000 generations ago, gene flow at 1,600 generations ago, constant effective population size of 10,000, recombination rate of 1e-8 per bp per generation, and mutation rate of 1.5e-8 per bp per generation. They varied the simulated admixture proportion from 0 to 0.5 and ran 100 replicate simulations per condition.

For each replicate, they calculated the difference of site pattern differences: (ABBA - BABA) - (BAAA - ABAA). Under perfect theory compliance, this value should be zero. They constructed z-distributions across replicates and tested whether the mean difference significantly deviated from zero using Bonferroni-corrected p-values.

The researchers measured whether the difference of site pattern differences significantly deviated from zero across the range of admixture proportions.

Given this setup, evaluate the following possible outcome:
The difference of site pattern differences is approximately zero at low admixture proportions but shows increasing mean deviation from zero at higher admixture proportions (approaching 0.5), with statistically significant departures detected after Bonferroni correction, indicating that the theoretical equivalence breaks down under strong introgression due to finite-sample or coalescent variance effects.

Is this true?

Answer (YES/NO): NO